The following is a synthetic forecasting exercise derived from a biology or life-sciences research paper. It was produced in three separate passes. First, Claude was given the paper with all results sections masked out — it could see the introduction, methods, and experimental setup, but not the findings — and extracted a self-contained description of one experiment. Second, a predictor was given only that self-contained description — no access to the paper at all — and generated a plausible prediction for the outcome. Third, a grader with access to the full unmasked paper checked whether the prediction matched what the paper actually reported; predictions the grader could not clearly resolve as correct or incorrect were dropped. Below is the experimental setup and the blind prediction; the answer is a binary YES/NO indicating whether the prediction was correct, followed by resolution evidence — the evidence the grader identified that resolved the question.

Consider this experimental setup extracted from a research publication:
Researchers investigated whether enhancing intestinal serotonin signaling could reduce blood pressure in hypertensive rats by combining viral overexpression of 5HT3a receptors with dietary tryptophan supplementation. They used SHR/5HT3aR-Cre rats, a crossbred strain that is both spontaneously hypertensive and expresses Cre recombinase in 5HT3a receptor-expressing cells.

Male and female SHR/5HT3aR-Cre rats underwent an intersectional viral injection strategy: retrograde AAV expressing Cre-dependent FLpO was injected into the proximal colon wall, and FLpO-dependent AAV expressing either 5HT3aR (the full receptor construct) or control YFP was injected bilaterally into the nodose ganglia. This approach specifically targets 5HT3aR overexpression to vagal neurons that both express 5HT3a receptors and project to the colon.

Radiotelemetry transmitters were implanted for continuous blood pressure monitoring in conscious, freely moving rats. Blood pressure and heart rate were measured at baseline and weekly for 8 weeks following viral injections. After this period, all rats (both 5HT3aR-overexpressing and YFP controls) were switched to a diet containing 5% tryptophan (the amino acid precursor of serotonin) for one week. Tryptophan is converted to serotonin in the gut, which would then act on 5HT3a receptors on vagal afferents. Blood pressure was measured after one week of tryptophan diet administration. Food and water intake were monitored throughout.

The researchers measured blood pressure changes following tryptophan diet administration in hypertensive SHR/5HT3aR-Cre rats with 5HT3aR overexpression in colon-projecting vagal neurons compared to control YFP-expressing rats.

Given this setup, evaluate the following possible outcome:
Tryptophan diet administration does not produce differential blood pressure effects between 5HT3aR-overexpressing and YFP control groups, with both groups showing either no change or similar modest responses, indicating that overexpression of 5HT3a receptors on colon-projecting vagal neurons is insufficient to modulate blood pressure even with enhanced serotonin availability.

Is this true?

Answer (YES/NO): NO